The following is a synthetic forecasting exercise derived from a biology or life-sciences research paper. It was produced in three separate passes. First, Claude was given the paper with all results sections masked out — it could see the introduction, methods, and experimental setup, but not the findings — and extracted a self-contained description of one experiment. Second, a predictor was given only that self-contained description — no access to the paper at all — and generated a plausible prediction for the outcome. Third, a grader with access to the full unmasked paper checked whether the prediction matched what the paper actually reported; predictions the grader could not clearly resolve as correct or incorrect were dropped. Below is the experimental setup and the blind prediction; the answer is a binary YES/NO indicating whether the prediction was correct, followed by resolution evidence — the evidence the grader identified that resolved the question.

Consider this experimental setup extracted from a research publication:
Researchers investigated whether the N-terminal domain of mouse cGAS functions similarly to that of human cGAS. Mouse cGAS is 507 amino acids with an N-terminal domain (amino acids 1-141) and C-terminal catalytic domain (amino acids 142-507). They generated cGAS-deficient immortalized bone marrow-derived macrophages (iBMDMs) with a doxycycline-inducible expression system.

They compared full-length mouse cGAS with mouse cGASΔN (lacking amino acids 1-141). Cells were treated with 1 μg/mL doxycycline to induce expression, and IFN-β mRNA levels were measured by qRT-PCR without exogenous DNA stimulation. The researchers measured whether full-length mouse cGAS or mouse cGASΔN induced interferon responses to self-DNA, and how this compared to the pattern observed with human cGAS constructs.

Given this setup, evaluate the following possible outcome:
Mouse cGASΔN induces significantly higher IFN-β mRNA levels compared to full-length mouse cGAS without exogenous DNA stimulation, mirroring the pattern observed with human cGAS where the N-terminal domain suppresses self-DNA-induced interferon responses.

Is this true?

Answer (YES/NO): NO